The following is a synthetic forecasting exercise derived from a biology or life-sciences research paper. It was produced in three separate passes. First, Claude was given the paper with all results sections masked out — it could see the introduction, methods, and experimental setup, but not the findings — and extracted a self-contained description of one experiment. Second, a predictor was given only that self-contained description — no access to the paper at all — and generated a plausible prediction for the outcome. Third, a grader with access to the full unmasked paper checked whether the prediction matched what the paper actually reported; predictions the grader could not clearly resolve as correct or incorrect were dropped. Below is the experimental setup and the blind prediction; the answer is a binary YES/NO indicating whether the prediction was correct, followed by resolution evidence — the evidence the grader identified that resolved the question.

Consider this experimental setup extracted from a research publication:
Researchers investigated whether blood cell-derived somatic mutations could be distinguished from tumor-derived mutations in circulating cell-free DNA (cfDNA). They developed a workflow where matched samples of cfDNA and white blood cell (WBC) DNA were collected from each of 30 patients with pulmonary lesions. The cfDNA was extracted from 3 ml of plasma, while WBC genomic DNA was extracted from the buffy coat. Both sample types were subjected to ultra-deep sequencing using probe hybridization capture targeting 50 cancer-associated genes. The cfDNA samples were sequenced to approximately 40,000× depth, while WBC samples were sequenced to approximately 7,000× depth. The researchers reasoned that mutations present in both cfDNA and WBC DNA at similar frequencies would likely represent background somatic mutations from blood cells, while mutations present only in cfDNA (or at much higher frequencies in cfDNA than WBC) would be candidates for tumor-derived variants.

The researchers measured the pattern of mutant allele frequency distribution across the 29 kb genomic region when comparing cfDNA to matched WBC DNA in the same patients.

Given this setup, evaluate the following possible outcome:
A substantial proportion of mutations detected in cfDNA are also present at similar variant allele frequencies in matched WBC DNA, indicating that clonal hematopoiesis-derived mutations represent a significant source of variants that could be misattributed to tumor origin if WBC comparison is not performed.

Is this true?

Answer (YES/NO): YES